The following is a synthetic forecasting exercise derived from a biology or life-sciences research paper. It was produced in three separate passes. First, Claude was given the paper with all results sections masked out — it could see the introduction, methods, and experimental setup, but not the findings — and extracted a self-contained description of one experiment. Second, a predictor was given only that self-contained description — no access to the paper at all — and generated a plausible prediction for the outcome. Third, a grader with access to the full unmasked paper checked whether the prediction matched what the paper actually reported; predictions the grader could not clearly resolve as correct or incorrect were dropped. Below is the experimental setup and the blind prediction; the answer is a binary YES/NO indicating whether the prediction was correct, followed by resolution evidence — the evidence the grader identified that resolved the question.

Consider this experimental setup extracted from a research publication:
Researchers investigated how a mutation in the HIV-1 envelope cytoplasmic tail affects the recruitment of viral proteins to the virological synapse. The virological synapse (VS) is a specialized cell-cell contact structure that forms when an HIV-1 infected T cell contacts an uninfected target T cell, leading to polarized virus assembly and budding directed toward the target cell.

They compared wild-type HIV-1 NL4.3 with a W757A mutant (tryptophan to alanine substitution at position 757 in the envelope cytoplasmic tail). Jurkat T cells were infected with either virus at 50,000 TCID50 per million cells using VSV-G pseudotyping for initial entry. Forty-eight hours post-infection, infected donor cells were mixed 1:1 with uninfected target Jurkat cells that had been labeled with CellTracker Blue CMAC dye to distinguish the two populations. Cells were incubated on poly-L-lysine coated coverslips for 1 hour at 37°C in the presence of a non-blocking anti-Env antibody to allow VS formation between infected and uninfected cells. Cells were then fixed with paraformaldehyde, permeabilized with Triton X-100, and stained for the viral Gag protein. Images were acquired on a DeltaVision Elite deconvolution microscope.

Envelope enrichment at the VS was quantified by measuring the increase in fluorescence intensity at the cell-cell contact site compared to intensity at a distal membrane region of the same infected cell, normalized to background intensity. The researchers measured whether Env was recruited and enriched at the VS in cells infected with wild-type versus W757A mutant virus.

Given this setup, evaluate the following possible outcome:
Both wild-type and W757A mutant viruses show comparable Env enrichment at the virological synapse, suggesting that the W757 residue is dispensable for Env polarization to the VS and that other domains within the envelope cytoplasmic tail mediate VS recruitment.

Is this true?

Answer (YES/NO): NO